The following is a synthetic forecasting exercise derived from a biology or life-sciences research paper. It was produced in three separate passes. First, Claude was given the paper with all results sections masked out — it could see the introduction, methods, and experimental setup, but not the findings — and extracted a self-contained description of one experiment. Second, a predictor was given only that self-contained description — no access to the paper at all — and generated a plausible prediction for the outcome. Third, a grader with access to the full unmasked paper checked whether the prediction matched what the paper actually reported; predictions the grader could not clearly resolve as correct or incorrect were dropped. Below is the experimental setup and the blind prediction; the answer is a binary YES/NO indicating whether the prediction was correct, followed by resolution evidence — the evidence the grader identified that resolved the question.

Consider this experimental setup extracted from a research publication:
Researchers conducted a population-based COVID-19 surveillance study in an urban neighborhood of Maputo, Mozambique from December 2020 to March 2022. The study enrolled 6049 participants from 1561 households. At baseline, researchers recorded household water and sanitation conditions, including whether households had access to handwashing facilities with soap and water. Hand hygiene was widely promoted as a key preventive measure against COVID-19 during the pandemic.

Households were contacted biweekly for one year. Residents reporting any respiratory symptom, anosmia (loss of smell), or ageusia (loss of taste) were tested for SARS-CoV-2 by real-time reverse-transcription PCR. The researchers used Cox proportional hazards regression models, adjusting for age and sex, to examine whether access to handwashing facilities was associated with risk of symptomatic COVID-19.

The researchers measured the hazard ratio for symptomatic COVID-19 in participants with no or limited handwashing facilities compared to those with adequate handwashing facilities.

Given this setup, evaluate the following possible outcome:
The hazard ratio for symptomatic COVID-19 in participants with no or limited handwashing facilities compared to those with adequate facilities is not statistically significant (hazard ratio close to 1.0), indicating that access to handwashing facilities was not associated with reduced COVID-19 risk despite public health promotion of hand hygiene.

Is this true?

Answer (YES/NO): NO